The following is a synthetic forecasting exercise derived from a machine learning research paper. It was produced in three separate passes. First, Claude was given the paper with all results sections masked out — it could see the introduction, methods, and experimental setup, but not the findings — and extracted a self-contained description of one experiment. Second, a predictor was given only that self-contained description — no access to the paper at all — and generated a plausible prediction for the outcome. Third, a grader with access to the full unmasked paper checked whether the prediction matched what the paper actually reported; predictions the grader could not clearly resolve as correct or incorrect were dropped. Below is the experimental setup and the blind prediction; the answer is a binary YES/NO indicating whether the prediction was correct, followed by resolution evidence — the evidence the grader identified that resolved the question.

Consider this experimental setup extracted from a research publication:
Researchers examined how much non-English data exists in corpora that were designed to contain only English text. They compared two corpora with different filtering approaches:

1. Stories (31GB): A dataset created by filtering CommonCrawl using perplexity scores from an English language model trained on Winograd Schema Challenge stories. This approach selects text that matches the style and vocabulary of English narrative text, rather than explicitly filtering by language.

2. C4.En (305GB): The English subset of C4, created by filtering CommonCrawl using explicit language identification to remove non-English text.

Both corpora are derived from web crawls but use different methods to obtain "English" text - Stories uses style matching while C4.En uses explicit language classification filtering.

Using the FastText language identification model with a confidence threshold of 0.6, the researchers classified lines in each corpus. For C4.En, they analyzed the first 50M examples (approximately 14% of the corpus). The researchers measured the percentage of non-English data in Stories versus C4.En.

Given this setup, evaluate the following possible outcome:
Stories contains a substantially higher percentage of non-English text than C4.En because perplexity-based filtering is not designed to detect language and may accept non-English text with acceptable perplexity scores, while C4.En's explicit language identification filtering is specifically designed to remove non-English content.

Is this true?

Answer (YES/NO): NO